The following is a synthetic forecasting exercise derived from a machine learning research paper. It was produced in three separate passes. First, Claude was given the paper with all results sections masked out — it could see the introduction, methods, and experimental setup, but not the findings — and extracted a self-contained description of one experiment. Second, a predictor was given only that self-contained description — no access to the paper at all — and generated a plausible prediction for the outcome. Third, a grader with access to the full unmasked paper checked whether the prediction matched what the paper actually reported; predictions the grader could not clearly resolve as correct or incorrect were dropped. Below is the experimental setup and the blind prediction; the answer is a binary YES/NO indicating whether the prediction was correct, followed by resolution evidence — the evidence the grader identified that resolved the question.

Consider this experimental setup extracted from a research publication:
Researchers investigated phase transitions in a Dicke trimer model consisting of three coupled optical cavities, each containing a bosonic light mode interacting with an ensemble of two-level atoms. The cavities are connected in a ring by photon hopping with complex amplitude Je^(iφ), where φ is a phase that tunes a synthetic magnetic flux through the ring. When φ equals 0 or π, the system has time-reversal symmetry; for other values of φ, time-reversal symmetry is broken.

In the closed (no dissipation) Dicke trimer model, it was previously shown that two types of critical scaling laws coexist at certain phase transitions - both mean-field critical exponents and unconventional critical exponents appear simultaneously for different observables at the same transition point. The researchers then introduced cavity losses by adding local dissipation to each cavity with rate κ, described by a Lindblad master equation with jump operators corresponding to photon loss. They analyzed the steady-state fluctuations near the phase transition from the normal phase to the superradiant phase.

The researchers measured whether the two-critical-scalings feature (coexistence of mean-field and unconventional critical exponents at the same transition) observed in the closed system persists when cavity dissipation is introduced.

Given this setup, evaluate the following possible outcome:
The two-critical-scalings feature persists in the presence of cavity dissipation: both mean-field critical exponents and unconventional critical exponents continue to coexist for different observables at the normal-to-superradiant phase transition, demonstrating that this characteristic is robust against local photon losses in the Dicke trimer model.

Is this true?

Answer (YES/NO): YES